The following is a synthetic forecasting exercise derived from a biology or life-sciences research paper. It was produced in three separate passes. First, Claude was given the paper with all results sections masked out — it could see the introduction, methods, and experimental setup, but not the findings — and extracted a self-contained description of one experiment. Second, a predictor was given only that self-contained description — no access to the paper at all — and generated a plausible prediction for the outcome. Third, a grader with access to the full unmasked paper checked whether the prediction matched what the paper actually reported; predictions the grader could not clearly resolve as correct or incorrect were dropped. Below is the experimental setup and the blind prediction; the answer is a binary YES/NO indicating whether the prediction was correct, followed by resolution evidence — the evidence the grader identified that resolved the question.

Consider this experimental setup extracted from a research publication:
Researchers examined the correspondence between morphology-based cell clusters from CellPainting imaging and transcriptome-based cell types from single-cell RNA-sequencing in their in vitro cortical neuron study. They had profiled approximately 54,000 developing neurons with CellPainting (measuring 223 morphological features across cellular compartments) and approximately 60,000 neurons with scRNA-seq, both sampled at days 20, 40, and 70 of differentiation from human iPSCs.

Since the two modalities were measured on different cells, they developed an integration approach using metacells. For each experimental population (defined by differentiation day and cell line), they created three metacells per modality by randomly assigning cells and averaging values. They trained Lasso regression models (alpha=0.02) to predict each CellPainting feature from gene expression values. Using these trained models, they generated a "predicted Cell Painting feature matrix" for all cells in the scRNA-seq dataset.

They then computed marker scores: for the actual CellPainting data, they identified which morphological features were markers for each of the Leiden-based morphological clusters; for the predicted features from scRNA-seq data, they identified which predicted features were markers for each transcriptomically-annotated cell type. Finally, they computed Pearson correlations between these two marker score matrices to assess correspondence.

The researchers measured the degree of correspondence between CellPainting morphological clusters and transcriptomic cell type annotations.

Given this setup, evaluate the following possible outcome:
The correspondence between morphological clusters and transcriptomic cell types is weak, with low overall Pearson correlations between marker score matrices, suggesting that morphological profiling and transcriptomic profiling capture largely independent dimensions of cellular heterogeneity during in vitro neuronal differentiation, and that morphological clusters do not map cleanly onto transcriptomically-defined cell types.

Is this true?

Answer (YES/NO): NO